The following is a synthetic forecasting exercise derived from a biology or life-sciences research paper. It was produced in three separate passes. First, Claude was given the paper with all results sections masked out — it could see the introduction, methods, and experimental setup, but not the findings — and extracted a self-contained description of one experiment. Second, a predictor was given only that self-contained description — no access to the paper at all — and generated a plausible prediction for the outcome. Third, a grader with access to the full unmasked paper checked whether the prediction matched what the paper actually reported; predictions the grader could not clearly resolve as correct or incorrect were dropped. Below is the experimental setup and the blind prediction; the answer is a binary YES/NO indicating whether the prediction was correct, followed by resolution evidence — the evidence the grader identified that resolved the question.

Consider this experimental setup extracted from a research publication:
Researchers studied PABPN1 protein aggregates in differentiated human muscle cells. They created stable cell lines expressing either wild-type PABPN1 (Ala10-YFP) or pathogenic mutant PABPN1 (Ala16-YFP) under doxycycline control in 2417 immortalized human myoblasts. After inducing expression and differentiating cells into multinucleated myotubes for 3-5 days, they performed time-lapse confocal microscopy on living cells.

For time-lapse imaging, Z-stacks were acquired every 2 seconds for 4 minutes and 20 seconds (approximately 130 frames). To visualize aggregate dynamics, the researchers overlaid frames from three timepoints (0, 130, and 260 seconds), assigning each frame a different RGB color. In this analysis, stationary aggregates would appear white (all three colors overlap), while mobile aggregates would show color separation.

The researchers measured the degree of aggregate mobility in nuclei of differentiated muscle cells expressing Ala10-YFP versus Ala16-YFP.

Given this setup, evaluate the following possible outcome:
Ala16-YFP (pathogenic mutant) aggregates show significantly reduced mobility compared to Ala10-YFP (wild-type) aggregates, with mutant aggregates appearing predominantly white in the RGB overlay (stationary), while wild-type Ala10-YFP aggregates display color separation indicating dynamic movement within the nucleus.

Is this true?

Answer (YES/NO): NO